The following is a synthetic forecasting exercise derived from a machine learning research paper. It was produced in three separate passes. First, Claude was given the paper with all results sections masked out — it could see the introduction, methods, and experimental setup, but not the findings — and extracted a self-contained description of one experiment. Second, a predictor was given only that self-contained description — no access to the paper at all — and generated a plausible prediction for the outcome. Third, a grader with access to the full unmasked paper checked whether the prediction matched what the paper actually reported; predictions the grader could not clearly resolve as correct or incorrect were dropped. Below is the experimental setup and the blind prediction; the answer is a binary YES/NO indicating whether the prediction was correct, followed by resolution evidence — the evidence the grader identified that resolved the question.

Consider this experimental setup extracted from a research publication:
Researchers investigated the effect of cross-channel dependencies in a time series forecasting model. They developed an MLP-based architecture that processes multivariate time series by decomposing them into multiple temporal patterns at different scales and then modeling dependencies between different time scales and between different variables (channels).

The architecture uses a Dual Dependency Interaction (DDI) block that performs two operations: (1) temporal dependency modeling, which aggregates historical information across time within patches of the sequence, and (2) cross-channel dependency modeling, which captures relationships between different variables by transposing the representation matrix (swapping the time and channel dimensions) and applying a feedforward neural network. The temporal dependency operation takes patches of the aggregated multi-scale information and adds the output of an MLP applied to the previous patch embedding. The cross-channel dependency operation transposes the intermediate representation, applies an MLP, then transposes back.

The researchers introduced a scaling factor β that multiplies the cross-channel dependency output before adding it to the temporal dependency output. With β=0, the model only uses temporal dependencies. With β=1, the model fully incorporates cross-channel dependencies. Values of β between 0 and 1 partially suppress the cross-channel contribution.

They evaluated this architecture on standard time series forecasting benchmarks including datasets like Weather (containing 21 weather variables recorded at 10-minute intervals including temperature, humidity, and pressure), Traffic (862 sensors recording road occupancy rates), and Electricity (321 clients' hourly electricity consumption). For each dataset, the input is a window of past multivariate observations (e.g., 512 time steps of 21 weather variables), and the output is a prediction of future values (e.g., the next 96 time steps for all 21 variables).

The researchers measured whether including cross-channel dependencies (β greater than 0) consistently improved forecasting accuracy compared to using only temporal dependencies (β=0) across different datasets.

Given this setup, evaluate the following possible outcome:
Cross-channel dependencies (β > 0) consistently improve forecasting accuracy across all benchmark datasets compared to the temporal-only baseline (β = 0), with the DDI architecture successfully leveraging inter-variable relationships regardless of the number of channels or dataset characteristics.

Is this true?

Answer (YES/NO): NO